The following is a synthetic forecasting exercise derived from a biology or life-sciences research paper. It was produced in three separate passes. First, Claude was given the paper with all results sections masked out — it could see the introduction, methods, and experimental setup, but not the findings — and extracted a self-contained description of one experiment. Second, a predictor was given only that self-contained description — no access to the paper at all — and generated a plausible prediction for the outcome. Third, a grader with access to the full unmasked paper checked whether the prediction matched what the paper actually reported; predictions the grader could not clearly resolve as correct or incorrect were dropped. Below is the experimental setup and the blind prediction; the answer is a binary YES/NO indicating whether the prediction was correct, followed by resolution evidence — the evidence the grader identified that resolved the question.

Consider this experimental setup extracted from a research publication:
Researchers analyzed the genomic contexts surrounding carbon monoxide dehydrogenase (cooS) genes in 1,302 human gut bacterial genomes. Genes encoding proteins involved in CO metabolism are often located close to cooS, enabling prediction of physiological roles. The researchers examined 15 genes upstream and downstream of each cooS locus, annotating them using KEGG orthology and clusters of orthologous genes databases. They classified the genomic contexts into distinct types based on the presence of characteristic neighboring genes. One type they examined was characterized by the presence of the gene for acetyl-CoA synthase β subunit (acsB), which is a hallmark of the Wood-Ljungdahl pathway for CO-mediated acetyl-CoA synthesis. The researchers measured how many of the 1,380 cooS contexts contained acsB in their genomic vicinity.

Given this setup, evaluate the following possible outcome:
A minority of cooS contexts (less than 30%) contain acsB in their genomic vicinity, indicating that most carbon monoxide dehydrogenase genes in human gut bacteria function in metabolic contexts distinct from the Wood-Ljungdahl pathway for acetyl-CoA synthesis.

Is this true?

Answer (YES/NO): NO